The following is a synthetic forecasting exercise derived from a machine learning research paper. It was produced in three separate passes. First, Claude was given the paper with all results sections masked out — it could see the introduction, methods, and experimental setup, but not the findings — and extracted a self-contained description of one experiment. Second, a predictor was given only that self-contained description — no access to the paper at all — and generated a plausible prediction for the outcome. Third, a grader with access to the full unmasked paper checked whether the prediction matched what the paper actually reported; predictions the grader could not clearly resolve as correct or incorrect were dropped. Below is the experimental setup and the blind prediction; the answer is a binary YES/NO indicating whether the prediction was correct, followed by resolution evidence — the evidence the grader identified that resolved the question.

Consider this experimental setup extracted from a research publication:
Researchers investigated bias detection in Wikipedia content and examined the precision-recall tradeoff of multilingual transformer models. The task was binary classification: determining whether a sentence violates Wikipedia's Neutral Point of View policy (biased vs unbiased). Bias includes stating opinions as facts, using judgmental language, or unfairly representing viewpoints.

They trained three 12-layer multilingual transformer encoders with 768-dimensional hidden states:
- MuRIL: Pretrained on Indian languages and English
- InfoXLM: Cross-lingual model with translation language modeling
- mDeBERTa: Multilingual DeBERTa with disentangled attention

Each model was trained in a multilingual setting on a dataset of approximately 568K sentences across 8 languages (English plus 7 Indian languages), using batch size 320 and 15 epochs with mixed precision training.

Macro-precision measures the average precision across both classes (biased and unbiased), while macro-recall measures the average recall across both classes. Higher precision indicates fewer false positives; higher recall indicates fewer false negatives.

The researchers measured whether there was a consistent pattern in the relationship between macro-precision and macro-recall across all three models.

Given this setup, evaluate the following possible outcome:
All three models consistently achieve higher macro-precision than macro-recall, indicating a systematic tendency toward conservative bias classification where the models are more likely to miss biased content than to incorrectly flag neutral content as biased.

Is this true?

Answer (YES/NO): YES